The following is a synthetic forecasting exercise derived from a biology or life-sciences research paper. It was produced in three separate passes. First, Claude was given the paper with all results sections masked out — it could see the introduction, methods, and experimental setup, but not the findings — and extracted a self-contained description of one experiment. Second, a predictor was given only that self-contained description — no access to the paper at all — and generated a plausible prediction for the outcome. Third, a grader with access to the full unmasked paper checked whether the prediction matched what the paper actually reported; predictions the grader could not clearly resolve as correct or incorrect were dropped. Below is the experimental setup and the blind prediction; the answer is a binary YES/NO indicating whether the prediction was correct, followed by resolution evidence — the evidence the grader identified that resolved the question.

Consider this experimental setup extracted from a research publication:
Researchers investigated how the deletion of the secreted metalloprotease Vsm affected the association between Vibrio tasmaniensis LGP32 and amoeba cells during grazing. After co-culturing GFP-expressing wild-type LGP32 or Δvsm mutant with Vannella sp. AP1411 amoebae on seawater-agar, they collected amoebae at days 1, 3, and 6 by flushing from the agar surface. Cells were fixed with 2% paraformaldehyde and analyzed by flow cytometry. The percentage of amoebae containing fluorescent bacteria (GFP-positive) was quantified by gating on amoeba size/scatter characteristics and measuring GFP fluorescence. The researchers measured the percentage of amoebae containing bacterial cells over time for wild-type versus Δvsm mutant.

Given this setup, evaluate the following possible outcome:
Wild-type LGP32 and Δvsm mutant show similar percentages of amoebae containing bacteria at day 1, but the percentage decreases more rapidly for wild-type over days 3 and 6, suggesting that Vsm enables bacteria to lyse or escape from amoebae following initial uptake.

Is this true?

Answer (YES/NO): NO